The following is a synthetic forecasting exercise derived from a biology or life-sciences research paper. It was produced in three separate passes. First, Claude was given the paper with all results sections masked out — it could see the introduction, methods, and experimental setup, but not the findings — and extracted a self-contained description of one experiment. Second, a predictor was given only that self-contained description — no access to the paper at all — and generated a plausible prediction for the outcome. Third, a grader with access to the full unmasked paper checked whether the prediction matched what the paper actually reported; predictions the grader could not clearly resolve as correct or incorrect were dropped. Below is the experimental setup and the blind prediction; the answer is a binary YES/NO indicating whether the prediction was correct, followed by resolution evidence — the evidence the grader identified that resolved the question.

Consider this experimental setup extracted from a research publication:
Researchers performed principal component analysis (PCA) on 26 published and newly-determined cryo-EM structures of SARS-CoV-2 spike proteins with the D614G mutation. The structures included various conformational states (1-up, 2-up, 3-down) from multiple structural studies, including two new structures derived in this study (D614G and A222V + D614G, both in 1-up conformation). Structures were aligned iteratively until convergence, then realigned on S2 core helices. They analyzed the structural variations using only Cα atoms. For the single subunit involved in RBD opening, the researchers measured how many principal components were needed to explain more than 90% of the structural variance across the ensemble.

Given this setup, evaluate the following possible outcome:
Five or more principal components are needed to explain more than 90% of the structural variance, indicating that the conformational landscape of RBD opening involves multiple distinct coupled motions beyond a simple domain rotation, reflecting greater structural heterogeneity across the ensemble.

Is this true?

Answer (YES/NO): NO